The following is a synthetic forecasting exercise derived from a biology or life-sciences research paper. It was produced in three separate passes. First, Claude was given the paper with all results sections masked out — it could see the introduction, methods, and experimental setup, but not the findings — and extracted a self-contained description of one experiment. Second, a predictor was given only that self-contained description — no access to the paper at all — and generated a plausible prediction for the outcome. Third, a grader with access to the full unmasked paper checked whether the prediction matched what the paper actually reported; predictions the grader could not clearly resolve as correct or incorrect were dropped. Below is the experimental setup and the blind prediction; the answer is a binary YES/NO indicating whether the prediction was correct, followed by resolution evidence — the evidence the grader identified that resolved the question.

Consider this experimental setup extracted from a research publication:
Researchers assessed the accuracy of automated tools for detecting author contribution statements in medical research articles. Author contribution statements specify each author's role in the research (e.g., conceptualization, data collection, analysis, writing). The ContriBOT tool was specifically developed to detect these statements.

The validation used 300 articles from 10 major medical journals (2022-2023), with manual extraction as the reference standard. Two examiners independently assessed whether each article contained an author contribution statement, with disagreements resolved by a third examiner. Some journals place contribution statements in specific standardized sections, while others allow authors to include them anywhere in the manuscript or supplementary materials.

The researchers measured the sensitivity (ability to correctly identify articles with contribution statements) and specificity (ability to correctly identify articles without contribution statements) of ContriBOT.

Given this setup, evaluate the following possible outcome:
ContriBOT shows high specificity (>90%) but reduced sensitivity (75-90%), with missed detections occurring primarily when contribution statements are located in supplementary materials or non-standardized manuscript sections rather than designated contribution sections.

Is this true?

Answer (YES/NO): NO